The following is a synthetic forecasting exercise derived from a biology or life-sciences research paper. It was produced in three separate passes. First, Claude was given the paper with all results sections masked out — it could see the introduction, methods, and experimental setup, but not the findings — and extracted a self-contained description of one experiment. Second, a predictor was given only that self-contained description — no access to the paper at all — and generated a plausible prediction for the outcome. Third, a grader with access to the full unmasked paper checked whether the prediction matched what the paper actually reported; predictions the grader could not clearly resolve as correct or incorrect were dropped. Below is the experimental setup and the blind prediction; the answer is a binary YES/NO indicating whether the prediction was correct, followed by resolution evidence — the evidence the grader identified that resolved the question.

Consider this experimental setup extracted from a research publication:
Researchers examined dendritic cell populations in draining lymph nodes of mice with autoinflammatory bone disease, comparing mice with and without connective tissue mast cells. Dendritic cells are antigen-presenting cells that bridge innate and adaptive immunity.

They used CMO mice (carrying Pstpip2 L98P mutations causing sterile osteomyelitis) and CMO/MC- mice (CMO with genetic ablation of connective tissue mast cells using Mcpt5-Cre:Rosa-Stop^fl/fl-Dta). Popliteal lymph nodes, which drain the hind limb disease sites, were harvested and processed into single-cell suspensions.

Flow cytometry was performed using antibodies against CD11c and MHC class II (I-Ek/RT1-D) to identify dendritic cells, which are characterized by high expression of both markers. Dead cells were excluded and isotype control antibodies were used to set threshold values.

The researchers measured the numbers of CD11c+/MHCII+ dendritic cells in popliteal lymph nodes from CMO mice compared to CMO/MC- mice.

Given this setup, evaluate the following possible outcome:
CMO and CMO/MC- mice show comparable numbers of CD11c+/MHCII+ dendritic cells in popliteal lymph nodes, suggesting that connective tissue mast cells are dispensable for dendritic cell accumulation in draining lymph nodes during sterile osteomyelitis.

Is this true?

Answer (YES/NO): NO